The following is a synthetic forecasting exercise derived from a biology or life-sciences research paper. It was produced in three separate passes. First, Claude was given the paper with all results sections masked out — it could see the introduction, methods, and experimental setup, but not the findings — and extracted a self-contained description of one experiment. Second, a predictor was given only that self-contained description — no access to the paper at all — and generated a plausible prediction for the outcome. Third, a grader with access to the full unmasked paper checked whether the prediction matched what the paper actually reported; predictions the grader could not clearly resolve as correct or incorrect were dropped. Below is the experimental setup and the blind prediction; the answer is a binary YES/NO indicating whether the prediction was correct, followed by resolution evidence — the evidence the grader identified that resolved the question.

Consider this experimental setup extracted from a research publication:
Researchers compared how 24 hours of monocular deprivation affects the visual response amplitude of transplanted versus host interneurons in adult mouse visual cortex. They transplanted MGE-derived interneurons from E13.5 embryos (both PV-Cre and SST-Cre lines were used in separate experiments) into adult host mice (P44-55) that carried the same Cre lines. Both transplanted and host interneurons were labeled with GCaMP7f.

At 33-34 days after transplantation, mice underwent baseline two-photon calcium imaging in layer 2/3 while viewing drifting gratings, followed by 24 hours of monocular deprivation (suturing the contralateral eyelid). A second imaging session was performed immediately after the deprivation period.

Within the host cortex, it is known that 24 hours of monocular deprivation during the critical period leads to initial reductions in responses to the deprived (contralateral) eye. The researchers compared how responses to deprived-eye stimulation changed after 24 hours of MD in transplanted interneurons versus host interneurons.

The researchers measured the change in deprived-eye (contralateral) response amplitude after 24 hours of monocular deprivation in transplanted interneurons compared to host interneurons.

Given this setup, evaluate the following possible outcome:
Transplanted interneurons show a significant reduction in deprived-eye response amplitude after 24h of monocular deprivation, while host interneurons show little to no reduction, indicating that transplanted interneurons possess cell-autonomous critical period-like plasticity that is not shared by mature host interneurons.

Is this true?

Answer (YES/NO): NO